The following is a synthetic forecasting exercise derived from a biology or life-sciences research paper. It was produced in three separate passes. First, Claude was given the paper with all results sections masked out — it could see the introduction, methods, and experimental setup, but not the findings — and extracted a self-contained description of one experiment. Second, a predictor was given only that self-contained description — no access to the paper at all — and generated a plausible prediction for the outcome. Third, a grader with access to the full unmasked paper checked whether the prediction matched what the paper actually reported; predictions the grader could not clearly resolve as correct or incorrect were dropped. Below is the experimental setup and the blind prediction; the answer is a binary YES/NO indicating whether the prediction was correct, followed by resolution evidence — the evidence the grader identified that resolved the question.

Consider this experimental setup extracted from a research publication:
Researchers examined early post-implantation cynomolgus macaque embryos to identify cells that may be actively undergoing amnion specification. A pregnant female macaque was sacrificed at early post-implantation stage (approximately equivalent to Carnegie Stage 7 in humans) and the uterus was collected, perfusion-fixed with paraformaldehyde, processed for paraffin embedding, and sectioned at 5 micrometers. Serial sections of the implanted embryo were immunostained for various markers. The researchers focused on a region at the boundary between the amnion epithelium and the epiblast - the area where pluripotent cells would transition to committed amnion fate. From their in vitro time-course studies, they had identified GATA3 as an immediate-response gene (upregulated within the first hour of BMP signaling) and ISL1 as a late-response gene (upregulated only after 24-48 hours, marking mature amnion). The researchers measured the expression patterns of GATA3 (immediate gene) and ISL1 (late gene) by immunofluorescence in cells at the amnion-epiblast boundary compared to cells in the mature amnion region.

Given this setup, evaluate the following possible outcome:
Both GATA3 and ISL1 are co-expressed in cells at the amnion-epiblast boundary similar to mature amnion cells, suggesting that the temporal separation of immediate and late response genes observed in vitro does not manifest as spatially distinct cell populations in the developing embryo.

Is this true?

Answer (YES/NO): NO